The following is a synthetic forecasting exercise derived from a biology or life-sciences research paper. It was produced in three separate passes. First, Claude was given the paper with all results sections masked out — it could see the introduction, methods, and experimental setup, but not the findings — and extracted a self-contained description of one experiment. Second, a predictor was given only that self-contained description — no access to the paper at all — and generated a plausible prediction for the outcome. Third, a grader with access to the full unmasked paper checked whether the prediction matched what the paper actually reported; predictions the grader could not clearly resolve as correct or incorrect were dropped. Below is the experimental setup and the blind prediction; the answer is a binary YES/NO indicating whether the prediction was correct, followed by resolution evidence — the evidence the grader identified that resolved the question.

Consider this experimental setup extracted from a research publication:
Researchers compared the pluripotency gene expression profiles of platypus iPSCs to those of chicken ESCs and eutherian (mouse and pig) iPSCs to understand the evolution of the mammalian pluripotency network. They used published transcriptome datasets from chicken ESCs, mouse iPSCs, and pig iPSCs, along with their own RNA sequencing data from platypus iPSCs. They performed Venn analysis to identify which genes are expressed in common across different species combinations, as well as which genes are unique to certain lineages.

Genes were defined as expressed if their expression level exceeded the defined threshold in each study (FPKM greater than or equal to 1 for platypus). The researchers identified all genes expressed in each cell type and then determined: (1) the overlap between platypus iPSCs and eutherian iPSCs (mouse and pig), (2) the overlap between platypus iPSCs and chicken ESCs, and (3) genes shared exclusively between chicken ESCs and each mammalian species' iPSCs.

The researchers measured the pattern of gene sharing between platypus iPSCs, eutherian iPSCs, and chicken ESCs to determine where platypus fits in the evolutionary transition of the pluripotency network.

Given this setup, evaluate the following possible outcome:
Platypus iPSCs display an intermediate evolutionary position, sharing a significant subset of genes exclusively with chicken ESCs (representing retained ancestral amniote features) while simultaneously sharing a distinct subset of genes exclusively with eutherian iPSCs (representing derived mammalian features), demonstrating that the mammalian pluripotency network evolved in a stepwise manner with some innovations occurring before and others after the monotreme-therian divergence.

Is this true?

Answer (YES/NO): YES